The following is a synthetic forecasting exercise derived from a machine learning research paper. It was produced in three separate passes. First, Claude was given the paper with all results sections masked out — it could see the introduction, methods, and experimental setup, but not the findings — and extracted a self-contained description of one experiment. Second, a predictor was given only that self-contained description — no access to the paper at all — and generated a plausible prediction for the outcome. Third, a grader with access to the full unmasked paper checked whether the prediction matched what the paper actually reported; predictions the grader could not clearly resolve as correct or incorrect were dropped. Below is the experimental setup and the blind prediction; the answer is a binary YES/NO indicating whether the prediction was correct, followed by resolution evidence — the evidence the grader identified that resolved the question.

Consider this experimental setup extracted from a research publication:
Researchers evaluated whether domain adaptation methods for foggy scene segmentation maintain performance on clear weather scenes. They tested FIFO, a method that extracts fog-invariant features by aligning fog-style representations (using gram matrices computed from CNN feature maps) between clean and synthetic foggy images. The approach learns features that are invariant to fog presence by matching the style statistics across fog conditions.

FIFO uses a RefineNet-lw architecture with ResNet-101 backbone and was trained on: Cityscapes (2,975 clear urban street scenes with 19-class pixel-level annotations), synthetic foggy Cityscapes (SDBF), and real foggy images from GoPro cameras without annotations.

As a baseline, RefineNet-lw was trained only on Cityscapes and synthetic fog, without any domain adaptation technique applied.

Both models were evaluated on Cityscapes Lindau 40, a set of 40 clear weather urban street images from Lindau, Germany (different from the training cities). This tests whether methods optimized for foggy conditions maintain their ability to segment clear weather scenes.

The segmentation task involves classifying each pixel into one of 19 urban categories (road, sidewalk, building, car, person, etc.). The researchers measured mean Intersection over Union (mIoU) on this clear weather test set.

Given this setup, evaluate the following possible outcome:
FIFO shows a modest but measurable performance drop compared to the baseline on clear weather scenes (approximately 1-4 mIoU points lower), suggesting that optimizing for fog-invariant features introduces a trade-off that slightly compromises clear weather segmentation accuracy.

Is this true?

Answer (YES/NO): NO